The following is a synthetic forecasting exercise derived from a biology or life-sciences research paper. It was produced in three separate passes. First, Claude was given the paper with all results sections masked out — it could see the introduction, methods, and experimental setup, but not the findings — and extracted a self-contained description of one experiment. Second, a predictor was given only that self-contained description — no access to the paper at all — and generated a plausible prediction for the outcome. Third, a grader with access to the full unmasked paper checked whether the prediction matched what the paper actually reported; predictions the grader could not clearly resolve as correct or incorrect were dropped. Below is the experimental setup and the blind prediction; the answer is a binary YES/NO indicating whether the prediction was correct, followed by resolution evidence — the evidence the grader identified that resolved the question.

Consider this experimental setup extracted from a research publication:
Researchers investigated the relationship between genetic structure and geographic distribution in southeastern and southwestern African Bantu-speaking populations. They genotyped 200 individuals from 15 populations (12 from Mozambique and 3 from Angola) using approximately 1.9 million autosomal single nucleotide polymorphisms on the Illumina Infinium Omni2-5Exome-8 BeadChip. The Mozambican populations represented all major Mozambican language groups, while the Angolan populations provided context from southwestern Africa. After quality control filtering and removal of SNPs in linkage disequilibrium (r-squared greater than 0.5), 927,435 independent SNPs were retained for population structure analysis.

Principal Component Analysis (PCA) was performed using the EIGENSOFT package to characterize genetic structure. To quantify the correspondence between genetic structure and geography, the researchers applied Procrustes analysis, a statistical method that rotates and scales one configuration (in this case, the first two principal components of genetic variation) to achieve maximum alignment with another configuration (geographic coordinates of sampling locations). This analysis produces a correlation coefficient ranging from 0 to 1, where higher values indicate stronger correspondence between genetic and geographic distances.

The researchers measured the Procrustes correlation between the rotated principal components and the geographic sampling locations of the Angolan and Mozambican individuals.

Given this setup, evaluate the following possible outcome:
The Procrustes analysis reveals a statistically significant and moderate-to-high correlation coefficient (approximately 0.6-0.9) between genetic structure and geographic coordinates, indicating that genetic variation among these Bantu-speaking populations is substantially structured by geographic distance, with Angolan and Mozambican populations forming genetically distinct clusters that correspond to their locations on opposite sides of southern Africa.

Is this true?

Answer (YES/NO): YES